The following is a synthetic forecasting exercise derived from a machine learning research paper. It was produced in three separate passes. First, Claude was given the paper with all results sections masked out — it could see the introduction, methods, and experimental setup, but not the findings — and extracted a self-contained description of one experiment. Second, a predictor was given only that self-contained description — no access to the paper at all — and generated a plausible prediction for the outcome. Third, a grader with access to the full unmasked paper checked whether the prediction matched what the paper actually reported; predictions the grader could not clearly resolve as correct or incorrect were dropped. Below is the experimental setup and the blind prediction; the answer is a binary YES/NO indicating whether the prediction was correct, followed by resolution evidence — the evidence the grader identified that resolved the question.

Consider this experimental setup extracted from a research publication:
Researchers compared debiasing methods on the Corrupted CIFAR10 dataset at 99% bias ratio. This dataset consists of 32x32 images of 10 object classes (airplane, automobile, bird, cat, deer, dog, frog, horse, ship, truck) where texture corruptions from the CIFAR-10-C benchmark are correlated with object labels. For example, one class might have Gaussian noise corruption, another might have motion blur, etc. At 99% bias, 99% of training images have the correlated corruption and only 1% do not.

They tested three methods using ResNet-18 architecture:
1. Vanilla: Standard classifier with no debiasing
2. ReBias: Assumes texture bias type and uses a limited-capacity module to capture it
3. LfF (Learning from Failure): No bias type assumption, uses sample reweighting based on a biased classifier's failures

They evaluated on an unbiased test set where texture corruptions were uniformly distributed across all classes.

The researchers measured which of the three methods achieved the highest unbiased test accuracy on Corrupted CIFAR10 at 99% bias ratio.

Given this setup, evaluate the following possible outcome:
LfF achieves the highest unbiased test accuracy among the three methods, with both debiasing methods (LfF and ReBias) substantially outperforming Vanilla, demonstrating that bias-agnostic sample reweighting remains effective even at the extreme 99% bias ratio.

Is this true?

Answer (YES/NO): NO